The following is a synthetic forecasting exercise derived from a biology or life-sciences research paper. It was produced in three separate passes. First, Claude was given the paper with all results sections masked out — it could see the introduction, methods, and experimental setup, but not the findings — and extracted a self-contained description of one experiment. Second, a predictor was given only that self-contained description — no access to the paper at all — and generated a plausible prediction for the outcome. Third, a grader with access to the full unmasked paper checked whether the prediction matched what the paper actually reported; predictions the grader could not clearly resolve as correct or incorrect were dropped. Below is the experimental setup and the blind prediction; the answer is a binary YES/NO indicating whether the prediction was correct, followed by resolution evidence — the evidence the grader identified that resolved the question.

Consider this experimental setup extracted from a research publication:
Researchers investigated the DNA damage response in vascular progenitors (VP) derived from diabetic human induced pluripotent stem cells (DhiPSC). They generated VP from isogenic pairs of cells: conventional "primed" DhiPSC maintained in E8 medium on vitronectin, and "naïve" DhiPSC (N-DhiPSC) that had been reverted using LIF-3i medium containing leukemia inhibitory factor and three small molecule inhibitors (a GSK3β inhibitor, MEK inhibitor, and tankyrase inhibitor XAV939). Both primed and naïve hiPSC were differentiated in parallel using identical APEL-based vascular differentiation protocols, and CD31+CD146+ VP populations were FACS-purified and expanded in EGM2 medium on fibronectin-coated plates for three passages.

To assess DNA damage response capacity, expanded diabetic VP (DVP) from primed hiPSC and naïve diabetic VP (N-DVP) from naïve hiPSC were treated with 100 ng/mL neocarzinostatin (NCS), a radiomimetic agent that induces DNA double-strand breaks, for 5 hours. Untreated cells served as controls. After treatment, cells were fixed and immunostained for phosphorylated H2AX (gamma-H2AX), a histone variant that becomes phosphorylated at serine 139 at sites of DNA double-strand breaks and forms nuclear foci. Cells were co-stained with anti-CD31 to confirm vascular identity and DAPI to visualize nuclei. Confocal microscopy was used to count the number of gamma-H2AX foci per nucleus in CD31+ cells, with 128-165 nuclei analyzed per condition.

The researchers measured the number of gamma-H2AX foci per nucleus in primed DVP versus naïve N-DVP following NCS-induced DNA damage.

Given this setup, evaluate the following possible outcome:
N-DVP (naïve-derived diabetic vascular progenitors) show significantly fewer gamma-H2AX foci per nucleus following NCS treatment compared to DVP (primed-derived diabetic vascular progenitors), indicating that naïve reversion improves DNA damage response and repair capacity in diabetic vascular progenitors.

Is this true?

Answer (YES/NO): YES